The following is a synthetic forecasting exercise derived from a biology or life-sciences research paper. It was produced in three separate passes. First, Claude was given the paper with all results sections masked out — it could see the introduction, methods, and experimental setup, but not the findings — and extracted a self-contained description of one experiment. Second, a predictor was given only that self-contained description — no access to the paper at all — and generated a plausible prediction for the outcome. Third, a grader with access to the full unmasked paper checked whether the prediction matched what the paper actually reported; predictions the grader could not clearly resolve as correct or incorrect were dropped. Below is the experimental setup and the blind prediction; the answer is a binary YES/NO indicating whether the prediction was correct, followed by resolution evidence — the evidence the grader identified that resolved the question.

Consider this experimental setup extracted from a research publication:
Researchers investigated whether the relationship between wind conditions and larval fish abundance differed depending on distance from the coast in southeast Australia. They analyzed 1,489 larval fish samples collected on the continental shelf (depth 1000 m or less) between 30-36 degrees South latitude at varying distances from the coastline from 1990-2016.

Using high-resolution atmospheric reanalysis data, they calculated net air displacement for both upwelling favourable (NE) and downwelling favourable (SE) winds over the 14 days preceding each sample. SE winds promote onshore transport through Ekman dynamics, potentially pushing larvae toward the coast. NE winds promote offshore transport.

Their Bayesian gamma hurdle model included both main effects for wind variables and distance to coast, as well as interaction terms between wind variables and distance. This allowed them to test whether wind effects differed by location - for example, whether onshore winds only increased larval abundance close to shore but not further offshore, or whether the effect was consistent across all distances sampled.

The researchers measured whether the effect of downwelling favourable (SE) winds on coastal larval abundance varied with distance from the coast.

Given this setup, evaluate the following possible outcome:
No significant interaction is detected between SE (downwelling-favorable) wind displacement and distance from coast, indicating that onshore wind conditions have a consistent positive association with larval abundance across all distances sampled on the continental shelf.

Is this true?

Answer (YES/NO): NO